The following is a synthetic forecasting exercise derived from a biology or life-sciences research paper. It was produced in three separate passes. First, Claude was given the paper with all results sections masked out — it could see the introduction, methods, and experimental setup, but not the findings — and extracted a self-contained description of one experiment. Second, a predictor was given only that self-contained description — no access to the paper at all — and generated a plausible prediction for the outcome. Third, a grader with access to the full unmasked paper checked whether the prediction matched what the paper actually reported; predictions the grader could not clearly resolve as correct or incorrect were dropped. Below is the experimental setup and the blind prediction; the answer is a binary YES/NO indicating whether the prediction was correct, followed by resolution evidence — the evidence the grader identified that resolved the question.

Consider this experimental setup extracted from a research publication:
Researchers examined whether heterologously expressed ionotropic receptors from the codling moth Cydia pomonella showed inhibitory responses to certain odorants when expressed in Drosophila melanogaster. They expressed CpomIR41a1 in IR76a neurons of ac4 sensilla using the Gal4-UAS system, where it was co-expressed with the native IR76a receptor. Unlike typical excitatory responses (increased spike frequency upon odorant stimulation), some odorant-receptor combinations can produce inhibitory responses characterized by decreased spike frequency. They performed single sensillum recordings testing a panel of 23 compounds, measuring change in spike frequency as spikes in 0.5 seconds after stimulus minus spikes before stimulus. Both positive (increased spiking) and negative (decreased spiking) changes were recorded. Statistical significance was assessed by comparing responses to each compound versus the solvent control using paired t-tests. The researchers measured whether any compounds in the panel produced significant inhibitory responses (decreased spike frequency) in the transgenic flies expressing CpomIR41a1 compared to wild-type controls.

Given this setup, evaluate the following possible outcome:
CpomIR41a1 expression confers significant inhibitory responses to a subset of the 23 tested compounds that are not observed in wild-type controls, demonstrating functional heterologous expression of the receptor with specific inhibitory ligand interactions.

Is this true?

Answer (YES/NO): YES